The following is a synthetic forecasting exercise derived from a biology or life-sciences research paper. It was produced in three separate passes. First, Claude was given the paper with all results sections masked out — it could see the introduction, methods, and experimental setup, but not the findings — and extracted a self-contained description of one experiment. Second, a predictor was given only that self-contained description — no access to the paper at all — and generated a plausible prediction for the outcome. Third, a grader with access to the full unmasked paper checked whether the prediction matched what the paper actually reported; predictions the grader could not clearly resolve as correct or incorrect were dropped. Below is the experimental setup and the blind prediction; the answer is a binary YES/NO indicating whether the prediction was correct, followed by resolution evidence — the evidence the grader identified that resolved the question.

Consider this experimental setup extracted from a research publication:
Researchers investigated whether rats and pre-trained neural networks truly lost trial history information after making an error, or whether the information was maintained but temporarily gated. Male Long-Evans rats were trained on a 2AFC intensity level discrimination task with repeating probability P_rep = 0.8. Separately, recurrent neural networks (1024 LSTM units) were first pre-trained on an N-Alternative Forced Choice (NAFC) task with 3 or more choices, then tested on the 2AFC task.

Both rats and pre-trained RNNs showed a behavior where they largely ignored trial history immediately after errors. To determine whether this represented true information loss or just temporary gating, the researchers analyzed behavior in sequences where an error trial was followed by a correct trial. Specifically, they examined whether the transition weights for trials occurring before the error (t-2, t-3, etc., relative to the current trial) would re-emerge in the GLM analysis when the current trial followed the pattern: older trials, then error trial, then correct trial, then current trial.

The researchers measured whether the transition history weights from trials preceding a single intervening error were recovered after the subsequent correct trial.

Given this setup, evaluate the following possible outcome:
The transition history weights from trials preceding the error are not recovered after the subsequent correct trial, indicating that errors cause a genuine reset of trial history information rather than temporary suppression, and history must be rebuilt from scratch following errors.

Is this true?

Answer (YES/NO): NO